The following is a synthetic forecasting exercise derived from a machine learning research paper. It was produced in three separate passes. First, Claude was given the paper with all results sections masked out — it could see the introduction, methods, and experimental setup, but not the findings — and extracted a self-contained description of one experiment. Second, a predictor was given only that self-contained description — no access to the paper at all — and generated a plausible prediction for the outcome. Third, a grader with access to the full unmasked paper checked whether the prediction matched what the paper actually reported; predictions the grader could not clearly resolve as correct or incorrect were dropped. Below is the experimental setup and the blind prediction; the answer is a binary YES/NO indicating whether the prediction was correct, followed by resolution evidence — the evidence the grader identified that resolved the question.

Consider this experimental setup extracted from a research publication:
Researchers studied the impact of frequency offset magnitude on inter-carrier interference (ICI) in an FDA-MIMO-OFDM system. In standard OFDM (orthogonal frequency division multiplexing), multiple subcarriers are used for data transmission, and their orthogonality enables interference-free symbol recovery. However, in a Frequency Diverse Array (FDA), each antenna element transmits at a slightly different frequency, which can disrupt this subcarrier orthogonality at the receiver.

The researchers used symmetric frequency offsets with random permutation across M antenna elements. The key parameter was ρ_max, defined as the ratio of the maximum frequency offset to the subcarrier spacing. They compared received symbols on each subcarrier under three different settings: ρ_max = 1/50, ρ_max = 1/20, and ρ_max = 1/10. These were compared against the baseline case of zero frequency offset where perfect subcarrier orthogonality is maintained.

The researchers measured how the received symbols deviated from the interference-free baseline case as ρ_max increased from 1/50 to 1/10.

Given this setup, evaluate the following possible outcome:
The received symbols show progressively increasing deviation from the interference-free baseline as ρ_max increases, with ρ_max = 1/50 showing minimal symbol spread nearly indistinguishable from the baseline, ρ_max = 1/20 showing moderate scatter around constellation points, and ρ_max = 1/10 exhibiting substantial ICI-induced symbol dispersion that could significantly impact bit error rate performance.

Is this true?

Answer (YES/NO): NO